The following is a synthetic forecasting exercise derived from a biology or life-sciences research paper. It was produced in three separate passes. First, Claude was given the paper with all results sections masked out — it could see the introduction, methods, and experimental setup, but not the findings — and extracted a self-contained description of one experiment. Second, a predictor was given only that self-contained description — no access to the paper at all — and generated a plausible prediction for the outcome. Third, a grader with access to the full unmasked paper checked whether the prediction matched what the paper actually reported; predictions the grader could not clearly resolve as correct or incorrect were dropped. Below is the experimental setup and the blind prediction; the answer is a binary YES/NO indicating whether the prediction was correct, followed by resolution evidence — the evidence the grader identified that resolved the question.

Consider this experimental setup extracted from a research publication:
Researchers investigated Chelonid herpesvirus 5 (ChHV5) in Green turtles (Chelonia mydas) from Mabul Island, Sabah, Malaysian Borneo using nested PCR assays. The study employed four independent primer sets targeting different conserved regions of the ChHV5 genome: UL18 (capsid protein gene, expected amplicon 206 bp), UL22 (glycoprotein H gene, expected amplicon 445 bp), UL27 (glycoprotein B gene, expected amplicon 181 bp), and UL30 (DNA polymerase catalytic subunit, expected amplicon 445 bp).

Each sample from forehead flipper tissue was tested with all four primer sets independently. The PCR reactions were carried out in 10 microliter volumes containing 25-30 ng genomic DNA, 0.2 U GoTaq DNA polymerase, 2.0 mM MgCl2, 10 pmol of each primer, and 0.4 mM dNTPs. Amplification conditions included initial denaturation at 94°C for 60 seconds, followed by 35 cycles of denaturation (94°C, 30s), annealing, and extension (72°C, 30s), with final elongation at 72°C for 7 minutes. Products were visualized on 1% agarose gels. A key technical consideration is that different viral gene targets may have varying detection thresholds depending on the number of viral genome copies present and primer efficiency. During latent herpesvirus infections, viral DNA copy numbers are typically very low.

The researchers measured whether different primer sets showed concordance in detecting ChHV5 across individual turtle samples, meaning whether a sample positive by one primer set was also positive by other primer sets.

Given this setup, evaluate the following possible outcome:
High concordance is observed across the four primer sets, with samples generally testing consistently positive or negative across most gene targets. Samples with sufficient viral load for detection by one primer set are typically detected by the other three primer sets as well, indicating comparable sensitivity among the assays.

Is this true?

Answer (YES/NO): NO